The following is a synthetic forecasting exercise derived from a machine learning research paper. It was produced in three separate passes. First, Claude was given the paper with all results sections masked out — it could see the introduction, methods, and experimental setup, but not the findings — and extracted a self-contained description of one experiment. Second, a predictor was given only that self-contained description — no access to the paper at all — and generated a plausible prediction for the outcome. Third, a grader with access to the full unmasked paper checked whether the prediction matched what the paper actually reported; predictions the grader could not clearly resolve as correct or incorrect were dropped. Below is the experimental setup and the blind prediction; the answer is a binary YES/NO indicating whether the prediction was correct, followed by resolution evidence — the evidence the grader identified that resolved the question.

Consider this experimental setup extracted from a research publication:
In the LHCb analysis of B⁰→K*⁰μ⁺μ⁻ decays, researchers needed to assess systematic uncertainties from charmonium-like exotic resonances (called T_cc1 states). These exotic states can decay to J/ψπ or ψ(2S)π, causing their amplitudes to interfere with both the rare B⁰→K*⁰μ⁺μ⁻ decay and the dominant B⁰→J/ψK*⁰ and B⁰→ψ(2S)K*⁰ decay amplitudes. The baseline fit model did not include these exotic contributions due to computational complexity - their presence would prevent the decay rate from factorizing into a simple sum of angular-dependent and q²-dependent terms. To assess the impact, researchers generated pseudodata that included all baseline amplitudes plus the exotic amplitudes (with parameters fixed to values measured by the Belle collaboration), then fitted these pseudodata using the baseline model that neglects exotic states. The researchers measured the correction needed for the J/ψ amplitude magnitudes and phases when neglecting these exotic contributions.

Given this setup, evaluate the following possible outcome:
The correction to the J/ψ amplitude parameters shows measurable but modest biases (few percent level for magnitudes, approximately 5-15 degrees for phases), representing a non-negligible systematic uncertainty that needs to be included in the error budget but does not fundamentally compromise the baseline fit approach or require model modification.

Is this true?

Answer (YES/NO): NO